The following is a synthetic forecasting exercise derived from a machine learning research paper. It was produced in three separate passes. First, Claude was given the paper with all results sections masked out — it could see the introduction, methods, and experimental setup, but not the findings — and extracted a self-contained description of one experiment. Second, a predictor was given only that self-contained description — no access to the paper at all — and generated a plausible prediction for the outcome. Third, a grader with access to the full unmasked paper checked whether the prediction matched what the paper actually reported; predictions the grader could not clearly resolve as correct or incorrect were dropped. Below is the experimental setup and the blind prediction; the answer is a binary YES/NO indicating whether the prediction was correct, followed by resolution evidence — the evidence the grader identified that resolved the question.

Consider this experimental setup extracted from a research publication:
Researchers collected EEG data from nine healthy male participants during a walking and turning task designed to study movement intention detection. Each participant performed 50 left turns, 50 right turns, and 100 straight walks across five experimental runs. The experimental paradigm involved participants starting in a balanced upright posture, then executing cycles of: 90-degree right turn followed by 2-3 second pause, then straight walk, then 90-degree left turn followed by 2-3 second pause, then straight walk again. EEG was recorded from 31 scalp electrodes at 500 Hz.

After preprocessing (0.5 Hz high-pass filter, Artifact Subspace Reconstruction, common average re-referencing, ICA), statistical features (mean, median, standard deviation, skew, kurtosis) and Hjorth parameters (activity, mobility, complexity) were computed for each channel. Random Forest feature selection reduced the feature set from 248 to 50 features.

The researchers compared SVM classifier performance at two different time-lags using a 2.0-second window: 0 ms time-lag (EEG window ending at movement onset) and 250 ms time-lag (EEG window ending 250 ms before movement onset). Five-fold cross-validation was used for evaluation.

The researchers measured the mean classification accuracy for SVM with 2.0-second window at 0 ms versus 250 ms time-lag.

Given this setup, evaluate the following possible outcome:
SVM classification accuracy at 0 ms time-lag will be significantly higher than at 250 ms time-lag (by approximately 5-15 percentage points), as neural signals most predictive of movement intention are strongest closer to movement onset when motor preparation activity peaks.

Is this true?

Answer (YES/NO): NO